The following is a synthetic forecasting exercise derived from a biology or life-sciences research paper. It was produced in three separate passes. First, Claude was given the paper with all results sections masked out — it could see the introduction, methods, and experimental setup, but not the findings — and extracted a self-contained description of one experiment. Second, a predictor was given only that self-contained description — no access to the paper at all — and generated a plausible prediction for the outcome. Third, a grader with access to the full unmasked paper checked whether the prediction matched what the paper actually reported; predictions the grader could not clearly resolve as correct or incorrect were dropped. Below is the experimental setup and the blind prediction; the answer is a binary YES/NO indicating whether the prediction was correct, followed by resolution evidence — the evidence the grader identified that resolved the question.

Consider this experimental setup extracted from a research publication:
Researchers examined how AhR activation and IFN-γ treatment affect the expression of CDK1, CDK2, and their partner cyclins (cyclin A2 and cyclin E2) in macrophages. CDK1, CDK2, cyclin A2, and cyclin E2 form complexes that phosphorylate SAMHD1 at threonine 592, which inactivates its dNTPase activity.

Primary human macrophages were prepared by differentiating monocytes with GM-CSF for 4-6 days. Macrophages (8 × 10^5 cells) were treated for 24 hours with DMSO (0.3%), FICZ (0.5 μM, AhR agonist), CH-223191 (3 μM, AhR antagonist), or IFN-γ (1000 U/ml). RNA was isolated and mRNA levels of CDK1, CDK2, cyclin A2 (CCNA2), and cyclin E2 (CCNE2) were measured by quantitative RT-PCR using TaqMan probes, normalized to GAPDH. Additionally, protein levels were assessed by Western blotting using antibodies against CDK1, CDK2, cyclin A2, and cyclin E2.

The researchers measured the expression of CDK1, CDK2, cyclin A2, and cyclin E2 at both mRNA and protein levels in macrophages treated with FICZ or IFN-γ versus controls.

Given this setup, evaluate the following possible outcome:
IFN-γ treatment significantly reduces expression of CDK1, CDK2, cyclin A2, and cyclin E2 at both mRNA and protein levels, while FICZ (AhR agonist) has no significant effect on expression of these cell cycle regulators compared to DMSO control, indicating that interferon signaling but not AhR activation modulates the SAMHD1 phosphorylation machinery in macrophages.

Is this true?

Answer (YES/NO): NO